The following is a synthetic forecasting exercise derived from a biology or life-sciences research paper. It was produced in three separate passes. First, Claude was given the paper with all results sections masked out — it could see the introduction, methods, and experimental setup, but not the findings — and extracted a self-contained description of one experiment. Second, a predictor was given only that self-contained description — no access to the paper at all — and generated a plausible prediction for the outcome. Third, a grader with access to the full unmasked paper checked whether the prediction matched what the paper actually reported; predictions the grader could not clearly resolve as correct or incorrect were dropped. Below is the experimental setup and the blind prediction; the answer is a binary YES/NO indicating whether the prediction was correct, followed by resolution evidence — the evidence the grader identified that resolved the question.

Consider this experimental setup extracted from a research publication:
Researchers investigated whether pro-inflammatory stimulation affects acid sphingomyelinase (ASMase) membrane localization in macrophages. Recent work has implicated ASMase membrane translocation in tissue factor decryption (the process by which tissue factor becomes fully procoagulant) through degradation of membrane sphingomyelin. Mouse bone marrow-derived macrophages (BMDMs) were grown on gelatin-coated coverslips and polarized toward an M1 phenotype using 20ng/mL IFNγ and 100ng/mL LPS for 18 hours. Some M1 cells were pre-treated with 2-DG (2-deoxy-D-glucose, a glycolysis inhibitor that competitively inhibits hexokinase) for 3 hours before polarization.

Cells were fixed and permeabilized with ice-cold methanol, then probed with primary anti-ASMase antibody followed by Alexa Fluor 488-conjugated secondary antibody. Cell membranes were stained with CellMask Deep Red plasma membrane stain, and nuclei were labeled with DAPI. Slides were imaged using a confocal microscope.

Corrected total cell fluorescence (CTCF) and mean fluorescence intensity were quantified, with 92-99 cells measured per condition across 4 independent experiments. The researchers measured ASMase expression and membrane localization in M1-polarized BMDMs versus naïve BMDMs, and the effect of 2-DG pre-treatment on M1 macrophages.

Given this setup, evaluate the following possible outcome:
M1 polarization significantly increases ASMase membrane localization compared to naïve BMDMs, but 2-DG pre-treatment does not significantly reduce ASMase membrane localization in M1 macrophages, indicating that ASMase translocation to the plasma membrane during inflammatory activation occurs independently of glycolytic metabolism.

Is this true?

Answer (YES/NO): NO